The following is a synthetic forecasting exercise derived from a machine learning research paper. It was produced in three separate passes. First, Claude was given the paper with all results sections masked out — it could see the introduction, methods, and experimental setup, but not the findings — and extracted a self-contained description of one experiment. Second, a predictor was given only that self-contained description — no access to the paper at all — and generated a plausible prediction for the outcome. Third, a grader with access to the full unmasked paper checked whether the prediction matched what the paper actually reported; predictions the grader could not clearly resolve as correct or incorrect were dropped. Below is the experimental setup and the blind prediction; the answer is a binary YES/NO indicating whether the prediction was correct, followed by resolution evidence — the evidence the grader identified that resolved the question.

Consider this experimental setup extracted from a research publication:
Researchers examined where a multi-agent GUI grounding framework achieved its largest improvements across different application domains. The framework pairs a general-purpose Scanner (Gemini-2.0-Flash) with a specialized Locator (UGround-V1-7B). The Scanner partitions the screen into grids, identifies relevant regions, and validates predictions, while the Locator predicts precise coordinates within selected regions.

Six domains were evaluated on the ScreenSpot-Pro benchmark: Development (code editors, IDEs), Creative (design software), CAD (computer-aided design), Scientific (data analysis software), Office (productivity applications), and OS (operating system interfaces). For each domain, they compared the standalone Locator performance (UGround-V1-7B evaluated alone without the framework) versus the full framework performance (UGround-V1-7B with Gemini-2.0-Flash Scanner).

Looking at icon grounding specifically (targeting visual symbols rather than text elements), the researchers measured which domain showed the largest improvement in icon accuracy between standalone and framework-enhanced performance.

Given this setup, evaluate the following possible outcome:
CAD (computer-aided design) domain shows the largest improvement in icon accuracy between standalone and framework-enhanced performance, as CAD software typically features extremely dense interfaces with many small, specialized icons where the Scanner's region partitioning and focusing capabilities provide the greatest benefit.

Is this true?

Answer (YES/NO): NO